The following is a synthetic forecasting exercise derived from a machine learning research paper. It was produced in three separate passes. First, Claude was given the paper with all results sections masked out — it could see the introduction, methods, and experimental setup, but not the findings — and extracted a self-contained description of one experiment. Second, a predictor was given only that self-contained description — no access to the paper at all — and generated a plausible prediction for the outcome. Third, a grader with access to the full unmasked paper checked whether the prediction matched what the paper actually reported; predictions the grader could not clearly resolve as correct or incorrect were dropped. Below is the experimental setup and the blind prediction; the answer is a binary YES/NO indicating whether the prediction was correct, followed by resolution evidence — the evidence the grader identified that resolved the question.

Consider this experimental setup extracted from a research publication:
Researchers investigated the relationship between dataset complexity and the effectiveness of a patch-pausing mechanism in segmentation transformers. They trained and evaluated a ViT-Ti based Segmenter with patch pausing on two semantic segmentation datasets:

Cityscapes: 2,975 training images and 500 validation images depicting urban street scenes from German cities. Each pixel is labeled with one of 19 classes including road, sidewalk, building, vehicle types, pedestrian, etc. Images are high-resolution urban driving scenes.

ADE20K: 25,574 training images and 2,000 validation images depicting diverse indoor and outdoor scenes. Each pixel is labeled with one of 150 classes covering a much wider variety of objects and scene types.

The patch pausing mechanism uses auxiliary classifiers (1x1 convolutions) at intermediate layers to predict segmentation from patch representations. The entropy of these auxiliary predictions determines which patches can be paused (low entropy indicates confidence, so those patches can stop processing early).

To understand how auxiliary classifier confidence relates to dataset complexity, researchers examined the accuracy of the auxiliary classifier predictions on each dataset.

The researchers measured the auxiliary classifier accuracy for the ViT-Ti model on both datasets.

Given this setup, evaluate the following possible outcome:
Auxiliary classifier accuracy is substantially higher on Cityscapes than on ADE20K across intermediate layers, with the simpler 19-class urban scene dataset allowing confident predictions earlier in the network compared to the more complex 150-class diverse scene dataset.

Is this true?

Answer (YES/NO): YES